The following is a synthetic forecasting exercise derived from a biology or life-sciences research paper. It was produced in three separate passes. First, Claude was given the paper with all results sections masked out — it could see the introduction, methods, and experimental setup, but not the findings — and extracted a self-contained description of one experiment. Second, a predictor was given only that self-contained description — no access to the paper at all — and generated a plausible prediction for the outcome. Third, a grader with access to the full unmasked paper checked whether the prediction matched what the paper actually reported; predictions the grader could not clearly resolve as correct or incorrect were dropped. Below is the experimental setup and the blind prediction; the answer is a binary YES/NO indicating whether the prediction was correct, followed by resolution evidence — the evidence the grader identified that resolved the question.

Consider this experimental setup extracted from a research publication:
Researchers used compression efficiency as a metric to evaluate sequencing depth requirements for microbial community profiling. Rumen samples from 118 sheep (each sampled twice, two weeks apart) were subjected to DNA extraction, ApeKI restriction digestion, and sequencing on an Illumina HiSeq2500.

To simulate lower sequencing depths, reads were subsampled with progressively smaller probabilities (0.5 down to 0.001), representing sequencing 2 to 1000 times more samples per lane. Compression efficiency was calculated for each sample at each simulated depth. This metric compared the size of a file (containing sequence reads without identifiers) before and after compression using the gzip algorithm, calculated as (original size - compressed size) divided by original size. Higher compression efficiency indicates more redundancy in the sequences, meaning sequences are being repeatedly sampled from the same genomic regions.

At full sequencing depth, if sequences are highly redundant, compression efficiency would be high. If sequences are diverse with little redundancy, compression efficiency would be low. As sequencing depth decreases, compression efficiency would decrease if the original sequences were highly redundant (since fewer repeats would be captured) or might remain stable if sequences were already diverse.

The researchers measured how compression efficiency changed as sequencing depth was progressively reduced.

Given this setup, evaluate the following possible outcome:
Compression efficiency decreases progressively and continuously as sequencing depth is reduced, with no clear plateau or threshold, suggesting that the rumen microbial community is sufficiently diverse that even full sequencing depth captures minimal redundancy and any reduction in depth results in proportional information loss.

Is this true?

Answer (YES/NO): NO